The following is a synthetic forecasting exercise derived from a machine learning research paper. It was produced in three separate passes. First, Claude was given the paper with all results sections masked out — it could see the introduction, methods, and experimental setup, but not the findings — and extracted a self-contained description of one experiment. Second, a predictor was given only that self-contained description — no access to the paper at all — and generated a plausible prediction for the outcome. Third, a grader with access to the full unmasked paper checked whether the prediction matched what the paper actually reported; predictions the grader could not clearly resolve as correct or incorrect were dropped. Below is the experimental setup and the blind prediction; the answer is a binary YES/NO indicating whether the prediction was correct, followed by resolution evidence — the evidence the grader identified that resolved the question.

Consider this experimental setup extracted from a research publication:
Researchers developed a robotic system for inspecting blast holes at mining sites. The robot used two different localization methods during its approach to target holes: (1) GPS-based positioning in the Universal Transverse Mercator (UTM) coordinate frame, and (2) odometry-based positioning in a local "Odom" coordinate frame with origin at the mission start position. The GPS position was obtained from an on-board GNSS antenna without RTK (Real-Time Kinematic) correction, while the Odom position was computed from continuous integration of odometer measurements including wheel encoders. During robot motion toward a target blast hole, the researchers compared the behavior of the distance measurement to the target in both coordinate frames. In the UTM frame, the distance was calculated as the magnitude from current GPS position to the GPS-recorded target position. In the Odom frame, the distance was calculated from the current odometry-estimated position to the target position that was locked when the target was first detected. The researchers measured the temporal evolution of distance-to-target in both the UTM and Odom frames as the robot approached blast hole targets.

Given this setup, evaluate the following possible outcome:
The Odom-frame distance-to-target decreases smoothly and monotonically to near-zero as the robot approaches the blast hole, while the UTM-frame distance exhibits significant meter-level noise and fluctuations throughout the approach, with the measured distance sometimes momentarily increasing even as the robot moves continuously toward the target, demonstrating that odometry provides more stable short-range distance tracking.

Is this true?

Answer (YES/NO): YES